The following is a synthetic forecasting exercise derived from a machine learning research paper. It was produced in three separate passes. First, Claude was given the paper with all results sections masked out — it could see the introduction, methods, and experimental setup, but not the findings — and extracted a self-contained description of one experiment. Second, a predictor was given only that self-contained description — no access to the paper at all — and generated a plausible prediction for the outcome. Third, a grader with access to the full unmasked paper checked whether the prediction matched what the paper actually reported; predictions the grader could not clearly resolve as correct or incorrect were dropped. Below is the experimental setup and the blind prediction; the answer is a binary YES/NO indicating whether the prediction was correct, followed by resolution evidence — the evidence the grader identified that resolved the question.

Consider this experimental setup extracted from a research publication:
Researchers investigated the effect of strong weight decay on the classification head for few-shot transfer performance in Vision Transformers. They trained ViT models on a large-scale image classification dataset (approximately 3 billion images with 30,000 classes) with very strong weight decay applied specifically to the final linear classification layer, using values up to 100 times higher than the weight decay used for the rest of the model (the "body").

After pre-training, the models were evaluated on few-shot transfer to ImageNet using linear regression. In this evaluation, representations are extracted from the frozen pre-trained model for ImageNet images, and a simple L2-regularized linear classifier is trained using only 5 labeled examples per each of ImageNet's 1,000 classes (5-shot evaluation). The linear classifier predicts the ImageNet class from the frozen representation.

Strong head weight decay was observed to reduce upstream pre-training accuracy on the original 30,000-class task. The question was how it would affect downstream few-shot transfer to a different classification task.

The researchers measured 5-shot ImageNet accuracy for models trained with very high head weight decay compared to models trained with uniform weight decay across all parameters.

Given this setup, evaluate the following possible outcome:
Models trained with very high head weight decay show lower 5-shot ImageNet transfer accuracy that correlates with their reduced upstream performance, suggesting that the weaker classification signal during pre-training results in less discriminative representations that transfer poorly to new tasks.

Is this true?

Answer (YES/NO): NO